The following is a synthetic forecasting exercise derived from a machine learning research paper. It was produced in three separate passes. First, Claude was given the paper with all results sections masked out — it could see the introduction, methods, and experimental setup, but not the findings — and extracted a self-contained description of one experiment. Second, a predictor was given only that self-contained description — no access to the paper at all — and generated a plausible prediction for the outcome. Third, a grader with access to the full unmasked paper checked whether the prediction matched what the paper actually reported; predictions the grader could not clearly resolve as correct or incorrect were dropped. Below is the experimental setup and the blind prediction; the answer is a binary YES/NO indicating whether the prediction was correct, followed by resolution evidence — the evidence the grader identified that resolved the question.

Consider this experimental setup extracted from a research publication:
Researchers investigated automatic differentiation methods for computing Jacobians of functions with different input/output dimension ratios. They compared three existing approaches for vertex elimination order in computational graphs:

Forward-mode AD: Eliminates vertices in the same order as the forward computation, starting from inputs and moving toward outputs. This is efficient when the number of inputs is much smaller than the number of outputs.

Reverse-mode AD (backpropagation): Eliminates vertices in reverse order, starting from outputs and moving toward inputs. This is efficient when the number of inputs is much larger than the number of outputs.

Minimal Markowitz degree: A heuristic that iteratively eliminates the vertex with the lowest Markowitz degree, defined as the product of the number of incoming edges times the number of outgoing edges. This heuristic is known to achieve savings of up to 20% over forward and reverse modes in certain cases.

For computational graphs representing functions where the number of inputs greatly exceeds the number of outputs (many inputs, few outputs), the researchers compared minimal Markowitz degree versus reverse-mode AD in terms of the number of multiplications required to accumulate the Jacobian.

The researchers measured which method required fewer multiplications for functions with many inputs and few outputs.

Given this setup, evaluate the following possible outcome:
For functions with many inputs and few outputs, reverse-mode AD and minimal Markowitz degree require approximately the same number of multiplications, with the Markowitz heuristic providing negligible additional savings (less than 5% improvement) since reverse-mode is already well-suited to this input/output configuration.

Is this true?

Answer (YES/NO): NO